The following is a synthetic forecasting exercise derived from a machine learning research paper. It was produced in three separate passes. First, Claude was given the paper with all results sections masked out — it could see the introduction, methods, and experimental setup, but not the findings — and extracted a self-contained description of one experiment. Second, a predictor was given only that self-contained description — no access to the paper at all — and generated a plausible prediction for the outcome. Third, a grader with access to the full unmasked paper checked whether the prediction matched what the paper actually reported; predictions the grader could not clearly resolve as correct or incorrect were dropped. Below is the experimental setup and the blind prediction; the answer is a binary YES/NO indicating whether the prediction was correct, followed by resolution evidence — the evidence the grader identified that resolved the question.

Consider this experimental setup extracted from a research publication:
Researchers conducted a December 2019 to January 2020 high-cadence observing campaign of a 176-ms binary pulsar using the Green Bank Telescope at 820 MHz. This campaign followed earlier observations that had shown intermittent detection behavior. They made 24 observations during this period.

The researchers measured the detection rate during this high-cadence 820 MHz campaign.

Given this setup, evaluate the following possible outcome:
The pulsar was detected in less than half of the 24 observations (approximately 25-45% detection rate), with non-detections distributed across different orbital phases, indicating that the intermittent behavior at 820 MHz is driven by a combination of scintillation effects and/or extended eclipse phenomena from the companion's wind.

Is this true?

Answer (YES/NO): NO